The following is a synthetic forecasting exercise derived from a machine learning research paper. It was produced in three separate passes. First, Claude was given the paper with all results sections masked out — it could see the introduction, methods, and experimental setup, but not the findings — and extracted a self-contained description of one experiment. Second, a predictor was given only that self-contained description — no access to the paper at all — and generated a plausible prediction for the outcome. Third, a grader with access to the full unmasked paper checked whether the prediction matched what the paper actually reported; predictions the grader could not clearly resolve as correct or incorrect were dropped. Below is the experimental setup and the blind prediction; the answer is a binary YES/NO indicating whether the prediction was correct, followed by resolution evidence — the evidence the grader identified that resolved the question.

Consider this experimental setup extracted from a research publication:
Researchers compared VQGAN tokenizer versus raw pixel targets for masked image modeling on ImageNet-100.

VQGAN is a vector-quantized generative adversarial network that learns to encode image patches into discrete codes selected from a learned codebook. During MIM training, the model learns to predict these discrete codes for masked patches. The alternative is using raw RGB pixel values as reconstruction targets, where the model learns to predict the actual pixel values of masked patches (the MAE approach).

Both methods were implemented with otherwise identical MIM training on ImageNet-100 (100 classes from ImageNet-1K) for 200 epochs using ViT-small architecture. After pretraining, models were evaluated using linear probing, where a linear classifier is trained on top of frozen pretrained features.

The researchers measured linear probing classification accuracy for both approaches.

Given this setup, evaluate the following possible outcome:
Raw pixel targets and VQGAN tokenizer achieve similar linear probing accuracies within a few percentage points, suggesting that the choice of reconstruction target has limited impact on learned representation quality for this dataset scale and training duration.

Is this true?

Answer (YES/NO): NO